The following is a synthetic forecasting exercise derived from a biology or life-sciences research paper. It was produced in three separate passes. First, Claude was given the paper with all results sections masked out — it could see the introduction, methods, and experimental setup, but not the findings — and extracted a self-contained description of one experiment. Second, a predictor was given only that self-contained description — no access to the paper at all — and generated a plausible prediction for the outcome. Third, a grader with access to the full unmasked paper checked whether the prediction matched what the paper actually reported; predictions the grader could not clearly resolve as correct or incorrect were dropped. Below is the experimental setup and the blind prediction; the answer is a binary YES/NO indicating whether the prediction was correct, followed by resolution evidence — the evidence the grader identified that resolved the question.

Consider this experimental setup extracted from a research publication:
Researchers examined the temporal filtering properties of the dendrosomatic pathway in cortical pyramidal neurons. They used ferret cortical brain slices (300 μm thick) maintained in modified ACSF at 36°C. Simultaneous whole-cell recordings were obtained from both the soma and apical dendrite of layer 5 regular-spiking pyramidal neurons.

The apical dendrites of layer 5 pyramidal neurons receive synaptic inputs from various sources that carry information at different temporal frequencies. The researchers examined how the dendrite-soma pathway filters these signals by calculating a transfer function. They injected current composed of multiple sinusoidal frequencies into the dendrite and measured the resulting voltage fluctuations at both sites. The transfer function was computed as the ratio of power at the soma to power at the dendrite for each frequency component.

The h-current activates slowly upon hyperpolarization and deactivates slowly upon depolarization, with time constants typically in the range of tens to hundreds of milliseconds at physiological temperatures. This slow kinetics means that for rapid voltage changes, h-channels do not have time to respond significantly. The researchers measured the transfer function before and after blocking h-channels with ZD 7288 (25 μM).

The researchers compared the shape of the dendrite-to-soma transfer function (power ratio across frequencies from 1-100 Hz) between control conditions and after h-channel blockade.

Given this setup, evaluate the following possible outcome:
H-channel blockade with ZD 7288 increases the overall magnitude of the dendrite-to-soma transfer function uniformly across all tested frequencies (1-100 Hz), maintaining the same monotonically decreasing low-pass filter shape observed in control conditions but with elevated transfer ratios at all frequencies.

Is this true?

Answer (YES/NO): NO